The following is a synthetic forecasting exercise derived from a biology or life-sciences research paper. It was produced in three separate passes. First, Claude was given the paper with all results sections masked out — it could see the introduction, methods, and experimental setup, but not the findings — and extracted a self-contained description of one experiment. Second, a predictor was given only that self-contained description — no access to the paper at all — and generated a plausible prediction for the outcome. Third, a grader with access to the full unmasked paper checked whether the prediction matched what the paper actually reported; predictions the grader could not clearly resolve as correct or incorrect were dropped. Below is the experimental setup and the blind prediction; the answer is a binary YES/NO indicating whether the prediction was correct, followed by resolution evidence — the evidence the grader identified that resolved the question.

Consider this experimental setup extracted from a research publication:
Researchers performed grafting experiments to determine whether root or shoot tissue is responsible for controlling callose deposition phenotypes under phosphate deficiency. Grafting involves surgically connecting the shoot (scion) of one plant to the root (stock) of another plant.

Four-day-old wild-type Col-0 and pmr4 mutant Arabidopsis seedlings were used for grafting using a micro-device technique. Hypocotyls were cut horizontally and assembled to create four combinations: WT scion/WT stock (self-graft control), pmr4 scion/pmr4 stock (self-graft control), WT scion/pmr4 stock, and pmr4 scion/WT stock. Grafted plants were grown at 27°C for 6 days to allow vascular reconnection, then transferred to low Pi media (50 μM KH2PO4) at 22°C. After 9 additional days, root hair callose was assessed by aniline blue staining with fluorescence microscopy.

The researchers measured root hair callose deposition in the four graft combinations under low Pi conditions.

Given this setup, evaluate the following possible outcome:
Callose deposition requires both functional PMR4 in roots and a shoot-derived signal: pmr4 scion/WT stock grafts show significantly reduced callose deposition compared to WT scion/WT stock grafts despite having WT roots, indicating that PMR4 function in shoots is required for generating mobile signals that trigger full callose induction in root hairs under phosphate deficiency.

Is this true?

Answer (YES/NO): NO